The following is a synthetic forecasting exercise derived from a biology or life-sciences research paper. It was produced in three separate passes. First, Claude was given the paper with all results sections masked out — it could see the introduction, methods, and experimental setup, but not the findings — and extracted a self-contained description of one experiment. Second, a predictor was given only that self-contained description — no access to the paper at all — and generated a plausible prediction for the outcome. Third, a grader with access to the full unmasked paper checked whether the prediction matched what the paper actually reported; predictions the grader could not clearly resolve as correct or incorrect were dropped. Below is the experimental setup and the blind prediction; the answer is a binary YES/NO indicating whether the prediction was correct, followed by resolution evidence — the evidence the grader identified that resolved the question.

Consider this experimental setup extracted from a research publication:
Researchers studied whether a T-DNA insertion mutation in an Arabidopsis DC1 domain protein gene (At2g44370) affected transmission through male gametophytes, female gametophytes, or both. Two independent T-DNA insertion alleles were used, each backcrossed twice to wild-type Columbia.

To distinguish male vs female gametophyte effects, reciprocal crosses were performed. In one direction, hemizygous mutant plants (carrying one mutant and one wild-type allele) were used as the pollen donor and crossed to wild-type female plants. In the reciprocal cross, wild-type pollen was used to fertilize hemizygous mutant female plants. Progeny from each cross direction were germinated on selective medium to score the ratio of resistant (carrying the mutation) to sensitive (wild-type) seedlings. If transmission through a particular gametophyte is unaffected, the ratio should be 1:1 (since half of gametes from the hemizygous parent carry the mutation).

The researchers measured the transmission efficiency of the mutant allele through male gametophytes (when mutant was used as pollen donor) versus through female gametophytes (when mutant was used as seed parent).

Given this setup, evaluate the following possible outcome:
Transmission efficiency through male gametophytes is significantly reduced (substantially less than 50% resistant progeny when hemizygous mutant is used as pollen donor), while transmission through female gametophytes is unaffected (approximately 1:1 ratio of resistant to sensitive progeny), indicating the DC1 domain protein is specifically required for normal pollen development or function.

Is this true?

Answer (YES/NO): YES